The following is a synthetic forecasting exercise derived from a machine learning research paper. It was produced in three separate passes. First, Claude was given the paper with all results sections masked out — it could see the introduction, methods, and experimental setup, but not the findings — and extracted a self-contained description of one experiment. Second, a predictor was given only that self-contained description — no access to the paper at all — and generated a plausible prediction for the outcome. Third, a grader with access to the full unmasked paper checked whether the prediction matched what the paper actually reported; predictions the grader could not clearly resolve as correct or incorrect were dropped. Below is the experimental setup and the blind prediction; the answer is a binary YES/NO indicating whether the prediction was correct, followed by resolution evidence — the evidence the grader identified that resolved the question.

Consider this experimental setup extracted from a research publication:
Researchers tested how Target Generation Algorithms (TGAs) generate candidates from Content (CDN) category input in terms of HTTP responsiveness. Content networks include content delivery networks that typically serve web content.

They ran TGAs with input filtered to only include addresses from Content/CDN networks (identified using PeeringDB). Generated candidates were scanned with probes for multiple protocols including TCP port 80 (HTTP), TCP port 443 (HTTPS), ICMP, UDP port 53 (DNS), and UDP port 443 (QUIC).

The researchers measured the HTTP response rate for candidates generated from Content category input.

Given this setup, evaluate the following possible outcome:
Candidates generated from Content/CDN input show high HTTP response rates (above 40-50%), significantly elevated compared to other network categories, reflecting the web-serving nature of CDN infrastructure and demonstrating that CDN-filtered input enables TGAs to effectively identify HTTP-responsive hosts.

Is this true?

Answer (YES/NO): NO